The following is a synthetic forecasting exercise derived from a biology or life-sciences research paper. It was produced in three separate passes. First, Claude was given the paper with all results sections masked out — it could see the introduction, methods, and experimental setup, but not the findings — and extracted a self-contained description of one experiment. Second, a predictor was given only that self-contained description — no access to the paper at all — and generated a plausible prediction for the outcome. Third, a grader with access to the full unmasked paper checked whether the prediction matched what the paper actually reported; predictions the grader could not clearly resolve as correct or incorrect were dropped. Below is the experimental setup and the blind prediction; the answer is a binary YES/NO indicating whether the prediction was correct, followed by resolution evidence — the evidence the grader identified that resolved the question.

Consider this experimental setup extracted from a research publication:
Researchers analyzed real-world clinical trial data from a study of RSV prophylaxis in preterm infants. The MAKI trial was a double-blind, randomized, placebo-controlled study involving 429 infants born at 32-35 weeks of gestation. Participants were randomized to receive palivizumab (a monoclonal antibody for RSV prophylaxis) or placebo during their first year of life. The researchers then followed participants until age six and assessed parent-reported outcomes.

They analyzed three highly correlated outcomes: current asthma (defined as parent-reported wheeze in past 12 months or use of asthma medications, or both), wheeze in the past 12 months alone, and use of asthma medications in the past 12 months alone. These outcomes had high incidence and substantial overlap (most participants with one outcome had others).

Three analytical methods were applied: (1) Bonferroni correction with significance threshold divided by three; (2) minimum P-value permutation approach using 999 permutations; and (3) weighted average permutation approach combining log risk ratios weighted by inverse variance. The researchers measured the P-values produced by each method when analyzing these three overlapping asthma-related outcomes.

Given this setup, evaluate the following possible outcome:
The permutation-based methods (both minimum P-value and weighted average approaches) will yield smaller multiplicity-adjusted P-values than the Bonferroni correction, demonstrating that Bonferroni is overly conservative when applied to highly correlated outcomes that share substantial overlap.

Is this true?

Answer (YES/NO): NO